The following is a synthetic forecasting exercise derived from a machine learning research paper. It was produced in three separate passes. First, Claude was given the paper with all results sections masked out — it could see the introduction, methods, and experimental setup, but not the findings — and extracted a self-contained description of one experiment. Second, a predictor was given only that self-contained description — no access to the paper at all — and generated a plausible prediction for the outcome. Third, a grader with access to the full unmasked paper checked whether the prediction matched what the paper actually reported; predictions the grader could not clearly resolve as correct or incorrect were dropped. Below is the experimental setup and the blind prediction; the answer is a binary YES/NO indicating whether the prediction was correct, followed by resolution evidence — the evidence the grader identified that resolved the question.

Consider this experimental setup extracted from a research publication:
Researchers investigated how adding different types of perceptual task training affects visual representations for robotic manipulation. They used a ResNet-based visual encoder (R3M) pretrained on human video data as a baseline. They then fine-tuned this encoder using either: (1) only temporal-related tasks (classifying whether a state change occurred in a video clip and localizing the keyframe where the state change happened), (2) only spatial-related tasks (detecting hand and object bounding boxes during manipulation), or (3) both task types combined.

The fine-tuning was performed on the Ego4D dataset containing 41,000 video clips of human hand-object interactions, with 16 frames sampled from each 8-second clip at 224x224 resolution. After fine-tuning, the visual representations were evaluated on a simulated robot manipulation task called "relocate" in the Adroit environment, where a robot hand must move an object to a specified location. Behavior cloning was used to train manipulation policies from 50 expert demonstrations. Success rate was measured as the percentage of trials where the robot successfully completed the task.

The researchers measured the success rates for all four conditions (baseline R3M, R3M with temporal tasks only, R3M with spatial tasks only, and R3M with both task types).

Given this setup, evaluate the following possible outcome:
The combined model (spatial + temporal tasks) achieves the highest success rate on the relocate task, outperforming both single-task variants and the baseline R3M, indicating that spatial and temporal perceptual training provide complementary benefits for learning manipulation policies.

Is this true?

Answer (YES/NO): NO